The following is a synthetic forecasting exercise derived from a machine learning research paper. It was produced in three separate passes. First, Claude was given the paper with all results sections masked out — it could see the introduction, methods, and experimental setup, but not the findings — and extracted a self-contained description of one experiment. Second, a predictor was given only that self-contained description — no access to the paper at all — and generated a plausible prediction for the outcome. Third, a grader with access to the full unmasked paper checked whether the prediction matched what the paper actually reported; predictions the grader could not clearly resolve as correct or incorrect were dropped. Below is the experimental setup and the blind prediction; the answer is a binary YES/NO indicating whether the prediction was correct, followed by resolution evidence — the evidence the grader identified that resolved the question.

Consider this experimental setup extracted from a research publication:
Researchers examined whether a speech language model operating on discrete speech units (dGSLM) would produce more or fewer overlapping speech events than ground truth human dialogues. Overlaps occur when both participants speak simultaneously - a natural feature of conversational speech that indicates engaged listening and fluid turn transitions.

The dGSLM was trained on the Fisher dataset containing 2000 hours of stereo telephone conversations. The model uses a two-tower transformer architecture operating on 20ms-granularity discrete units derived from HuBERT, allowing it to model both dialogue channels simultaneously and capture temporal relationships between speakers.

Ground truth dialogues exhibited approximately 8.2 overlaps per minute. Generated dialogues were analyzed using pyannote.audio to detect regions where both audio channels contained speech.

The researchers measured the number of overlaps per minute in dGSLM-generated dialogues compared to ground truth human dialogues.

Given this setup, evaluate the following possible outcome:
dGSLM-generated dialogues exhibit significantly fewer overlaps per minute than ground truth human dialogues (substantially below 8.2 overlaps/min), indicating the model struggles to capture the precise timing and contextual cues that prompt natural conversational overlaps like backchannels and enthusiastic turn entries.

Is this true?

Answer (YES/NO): NO